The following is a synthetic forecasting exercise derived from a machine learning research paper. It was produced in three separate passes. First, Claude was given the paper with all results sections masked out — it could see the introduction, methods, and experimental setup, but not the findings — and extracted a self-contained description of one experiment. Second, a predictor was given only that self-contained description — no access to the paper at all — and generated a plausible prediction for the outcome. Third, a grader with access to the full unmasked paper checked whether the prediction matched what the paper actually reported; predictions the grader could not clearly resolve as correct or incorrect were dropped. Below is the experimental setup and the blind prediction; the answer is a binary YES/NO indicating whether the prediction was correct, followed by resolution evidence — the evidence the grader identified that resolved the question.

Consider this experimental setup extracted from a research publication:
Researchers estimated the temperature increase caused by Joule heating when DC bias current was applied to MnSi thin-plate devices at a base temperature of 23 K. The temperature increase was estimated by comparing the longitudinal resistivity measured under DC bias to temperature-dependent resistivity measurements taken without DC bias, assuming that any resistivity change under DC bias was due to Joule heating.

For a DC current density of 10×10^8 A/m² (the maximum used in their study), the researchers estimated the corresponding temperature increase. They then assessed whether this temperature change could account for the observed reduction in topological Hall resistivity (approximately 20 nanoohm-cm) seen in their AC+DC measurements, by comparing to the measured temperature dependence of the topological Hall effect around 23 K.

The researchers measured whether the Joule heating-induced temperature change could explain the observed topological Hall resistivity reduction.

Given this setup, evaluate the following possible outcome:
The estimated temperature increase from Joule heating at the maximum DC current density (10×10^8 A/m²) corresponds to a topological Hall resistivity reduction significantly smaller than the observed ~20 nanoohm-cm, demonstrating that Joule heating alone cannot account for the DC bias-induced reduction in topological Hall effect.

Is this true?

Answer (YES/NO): YES